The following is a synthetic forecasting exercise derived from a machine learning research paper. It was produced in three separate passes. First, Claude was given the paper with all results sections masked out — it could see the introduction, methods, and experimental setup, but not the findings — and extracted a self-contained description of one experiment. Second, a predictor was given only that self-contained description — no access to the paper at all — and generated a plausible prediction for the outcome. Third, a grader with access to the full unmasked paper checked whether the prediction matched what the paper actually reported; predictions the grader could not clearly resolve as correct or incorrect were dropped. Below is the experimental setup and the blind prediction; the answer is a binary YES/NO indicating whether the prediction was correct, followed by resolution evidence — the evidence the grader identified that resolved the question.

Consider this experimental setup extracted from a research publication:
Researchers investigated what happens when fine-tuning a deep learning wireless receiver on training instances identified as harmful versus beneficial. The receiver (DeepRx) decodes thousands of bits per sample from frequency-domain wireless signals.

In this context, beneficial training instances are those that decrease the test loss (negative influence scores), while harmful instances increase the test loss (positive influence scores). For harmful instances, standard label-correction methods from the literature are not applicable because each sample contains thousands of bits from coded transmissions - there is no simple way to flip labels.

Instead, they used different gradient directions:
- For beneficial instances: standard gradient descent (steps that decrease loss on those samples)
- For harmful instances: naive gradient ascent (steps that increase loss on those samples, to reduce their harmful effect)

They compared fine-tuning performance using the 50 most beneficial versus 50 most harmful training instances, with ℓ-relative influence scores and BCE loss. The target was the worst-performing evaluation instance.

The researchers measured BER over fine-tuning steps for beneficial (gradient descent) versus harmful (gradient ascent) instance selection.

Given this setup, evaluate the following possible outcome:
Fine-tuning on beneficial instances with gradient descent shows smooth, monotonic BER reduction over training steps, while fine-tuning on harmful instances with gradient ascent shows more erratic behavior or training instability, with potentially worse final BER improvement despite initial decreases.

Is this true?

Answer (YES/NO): NO